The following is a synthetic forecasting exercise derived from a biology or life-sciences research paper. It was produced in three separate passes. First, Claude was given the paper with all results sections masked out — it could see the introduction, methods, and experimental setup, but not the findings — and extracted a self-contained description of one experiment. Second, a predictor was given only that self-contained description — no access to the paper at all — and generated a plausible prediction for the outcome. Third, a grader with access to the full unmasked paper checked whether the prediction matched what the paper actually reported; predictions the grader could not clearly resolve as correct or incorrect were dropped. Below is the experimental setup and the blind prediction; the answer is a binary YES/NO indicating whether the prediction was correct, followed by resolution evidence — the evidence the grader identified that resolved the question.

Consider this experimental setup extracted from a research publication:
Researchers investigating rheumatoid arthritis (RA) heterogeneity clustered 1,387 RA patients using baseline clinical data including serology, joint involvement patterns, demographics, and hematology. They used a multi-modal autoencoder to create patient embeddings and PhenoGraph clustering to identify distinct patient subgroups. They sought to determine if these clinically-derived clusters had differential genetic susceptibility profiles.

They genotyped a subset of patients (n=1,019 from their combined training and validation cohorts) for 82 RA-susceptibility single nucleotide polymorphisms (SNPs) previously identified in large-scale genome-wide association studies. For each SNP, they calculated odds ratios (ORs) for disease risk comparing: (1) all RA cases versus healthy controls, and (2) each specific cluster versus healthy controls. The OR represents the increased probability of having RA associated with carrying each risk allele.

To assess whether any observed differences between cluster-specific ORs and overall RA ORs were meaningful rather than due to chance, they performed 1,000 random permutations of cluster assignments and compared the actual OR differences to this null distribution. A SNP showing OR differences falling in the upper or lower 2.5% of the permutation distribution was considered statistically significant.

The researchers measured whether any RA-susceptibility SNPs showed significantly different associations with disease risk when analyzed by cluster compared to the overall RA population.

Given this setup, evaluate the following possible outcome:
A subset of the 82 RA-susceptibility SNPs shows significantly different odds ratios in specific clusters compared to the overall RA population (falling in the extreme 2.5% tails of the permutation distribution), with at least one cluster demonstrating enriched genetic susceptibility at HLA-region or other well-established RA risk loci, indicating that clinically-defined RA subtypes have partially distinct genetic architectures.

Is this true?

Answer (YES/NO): YES